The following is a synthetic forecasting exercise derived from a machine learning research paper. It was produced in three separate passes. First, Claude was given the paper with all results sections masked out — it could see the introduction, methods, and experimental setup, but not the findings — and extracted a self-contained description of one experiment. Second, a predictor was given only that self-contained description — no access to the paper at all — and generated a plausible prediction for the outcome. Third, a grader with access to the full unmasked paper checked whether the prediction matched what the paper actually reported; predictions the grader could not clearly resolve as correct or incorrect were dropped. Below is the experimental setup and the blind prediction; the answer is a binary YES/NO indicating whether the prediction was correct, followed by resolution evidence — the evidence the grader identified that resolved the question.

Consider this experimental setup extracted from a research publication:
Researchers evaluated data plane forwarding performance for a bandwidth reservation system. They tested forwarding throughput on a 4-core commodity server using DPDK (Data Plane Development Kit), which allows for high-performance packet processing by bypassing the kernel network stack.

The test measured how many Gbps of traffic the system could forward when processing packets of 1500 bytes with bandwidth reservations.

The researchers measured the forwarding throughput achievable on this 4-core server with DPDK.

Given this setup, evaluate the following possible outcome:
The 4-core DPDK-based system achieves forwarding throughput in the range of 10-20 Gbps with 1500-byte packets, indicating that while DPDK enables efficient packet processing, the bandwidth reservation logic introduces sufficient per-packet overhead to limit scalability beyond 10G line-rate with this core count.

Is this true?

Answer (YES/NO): NO